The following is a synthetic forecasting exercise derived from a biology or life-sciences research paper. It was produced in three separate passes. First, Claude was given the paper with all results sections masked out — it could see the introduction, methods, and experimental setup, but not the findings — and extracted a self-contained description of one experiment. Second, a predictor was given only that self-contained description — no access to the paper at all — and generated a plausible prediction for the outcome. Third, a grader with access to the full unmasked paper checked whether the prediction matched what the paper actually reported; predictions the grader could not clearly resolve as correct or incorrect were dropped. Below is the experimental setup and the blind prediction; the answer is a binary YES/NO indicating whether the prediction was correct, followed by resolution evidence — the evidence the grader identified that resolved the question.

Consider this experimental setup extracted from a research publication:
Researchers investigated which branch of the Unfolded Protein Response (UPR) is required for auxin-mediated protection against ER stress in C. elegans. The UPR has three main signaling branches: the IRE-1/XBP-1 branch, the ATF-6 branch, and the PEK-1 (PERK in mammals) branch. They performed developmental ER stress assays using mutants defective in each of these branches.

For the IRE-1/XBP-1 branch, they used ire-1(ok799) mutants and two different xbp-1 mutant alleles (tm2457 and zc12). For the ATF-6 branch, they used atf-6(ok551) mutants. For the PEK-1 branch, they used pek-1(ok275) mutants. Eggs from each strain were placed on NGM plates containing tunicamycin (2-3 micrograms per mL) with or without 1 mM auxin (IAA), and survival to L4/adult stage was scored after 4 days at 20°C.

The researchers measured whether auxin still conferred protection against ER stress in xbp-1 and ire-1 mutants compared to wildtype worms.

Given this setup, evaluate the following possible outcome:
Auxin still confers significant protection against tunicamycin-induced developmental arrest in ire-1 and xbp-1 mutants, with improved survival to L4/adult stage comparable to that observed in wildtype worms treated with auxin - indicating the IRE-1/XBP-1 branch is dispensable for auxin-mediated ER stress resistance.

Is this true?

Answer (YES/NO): NO